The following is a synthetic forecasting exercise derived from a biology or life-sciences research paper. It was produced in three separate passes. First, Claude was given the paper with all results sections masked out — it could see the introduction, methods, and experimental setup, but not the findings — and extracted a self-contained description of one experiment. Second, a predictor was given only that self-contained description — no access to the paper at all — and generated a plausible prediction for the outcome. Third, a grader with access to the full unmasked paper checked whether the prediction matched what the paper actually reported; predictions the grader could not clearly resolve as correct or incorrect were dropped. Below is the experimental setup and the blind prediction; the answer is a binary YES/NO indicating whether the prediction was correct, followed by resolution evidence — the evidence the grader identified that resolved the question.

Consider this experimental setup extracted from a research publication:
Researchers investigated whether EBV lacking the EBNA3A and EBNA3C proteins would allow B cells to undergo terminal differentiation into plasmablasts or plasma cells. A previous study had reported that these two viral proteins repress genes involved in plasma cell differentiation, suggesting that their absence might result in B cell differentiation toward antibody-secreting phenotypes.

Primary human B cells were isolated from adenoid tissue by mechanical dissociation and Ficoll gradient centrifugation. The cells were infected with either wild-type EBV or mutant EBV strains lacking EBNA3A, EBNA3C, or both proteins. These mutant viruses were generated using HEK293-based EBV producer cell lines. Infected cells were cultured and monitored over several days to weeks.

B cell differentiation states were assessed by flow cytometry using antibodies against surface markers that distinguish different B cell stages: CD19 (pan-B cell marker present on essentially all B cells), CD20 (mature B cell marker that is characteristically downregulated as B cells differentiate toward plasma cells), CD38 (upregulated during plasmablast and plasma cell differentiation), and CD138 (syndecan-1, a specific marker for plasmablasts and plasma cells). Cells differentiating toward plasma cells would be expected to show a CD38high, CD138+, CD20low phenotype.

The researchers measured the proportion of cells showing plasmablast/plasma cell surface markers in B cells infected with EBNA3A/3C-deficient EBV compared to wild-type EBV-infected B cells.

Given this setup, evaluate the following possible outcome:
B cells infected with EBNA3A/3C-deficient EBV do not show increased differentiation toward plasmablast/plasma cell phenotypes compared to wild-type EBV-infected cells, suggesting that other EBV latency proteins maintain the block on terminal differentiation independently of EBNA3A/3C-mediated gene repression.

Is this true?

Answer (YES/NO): YES